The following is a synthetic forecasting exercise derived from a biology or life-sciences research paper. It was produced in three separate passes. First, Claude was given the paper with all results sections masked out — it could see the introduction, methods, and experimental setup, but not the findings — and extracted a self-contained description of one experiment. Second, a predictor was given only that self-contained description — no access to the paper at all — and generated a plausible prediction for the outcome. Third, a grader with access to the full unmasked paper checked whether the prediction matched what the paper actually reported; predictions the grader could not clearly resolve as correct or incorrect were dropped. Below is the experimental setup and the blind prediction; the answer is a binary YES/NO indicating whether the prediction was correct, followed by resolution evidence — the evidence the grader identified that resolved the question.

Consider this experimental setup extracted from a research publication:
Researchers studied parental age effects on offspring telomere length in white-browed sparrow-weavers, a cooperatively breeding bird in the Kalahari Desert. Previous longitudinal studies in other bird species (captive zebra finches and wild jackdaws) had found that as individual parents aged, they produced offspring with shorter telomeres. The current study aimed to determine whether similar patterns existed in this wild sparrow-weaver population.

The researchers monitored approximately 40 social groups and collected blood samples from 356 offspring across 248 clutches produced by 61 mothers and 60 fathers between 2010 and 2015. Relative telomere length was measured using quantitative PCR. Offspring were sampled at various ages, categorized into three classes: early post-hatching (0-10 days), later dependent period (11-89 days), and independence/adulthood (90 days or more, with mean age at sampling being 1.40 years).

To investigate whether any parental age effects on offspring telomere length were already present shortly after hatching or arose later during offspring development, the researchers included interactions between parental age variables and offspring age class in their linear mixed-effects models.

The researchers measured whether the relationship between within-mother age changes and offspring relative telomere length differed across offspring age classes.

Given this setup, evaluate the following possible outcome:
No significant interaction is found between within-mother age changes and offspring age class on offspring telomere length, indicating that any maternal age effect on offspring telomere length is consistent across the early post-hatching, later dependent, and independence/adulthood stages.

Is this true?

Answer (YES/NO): YES